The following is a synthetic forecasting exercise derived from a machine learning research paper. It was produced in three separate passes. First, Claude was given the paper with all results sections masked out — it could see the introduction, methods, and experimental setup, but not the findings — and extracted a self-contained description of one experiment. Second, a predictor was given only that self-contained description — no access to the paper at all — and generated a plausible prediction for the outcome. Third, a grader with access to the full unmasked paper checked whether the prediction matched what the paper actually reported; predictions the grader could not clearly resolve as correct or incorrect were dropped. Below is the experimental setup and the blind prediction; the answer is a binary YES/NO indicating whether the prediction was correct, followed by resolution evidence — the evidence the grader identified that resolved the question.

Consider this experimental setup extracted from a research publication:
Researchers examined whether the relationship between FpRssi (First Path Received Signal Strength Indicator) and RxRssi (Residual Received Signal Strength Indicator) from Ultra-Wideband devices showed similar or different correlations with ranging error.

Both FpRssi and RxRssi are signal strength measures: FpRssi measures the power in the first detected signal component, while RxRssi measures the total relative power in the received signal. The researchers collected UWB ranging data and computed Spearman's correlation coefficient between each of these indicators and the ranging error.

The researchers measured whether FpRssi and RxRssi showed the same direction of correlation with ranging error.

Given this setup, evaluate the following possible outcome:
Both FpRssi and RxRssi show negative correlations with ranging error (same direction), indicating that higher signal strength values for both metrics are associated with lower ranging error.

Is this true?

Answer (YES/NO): YES